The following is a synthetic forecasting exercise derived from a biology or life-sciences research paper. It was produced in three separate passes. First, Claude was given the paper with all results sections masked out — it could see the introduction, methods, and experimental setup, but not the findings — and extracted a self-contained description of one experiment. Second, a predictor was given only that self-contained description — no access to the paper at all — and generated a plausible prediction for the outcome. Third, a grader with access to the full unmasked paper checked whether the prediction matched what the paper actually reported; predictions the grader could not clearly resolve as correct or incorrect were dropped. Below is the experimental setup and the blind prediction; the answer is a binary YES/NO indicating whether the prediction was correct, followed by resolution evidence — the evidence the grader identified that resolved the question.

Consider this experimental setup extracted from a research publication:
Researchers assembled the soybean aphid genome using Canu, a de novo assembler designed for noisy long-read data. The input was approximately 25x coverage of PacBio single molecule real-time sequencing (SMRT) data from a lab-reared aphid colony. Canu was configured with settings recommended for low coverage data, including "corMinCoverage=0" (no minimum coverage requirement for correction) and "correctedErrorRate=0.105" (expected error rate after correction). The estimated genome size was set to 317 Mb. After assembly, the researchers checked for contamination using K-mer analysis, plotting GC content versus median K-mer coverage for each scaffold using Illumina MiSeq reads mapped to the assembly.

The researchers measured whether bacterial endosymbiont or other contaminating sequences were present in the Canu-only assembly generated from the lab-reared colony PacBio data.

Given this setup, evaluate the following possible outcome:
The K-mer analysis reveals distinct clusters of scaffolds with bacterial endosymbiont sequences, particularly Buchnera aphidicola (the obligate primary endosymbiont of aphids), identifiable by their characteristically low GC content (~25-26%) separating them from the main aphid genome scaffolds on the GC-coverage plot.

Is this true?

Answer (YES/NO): NO